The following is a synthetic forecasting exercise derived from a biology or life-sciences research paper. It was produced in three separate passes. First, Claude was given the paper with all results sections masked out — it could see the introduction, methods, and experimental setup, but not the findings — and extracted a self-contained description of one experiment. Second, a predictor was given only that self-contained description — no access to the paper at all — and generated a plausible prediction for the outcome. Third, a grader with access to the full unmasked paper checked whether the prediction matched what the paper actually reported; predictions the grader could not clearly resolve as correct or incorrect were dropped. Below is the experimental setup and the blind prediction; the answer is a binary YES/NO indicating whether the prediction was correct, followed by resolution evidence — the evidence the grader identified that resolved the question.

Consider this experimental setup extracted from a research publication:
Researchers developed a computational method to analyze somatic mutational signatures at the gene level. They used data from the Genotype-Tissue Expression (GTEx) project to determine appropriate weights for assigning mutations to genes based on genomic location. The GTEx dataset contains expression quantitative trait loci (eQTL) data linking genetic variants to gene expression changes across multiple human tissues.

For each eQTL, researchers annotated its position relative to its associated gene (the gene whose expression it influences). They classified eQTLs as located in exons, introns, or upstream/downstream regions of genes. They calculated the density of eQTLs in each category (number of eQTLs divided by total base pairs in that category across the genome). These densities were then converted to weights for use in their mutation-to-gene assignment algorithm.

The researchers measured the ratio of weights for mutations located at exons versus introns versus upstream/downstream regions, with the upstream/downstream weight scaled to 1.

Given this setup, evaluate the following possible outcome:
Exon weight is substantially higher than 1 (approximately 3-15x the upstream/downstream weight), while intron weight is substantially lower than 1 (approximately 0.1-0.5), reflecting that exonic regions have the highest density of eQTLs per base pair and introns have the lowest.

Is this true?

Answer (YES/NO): NO